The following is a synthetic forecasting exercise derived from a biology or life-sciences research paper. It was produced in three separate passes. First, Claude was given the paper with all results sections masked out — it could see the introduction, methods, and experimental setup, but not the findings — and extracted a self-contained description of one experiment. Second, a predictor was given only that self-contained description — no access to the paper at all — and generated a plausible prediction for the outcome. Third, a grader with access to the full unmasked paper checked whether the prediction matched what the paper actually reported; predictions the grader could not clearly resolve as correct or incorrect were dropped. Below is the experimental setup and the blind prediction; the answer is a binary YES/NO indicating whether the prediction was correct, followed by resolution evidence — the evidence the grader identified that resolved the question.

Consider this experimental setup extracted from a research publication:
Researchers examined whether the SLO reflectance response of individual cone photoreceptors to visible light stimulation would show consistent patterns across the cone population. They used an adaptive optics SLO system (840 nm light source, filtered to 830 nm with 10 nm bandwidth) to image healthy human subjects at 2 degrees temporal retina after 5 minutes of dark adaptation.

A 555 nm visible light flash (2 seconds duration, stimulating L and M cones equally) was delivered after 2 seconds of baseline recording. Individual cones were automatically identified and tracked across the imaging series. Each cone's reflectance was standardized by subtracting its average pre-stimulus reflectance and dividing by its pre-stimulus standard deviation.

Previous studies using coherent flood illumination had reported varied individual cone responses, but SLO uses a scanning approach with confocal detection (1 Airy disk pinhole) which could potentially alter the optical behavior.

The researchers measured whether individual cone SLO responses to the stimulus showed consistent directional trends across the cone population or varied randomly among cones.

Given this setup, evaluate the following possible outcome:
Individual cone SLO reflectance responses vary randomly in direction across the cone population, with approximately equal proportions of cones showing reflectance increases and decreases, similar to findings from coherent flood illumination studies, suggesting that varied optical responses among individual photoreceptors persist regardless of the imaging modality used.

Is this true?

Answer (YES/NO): YES